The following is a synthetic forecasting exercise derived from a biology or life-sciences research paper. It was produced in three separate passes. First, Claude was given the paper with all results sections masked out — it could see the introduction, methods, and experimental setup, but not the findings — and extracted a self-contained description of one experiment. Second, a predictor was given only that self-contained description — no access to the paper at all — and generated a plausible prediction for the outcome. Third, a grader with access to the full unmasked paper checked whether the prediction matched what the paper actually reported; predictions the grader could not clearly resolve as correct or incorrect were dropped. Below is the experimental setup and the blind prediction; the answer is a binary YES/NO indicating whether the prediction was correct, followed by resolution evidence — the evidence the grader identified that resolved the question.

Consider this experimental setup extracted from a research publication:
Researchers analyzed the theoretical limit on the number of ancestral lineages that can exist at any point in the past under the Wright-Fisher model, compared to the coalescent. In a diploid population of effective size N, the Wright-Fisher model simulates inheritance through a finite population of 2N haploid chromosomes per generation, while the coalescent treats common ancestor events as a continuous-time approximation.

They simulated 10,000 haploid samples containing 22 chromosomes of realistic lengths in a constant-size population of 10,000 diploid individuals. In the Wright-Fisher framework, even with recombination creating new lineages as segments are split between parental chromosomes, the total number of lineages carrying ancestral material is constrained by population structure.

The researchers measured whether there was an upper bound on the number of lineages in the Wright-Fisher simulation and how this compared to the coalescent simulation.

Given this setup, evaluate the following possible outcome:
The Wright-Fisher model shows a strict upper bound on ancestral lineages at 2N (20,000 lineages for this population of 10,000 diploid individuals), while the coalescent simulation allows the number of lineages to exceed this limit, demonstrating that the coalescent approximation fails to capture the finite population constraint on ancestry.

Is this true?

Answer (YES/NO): YES